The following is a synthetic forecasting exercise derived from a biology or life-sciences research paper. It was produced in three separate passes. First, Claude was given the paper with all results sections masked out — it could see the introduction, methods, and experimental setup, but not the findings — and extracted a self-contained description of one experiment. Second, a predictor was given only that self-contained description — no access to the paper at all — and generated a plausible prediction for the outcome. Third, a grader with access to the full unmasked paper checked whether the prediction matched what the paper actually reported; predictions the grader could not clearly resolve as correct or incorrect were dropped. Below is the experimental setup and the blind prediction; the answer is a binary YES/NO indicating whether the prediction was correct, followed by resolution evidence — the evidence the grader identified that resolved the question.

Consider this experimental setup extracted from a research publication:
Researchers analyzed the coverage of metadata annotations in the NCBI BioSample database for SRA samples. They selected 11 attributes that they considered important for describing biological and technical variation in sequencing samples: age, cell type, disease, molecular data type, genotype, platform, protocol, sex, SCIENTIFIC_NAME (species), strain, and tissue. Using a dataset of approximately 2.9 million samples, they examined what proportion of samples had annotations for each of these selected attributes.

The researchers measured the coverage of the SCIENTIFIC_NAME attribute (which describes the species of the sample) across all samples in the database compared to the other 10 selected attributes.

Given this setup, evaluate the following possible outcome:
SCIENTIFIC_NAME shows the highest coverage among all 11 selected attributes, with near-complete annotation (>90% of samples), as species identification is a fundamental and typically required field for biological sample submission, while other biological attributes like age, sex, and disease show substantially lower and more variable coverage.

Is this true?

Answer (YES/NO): NO